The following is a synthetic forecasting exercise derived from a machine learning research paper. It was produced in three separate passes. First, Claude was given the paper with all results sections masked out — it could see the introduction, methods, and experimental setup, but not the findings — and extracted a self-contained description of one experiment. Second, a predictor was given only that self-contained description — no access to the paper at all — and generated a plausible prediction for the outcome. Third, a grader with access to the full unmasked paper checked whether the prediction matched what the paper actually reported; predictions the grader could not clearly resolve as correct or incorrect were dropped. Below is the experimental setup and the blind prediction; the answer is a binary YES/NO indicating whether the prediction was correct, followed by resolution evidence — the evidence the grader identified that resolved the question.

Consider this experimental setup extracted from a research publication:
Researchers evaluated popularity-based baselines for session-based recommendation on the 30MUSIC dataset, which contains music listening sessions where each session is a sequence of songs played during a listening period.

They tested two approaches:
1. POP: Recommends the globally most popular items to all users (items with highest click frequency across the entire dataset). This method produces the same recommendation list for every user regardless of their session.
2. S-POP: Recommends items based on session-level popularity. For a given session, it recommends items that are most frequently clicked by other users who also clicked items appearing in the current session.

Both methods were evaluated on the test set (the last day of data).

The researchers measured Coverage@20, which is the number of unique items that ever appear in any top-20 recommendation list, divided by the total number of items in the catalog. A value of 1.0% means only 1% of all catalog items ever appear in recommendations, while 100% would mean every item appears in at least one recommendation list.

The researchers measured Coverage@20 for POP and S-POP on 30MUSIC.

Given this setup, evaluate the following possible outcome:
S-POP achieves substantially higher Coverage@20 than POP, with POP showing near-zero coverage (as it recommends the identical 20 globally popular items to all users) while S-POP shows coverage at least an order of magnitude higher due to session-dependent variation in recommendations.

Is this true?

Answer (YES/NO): YES